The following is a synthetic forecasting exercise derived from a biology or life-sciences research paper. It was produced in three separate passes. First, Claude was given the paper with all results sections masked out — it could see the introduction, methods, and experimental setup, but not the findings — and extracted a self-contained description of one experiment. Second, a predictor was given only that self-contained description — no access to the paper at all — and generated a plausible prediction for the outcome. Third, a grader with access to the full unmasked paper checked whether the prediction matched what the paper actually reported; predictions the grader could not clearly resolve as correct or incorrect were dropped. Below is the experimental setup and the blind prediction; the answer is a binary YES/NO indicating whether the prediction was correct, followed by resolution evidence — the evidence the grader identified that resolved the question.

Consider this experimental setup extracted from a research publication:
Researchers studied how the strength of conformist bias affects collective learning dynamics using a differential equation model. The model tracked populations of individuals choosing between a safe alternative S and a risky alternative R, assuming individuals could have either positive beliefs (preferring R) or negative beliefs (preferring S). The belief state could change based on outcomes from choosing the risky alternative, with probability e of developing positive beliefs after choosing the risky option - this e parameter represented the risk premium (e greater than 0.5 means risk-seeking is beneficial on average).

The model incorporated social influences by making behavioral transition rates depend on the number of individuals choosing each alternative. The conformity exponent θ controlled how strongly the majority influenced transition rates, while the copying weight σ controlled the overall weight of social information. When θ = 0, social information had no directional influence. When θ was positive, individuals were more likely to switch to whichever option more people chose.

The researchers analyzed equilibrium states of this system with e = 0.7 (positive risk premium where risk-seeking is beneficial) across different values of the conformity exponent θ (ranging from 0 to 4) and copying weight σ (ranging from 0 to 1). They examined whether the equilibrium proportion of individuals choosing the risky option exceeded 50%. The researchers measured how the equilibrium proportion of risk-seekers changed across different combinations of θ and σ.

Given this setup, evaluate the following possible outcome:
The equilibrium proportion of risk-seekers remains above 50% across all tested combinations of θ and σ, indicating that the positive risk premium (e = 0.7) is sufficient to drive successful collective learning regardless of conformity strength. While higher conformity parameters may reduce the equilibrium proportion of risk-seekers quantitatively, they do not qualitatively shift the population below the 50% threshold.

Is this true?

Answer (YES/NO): NO